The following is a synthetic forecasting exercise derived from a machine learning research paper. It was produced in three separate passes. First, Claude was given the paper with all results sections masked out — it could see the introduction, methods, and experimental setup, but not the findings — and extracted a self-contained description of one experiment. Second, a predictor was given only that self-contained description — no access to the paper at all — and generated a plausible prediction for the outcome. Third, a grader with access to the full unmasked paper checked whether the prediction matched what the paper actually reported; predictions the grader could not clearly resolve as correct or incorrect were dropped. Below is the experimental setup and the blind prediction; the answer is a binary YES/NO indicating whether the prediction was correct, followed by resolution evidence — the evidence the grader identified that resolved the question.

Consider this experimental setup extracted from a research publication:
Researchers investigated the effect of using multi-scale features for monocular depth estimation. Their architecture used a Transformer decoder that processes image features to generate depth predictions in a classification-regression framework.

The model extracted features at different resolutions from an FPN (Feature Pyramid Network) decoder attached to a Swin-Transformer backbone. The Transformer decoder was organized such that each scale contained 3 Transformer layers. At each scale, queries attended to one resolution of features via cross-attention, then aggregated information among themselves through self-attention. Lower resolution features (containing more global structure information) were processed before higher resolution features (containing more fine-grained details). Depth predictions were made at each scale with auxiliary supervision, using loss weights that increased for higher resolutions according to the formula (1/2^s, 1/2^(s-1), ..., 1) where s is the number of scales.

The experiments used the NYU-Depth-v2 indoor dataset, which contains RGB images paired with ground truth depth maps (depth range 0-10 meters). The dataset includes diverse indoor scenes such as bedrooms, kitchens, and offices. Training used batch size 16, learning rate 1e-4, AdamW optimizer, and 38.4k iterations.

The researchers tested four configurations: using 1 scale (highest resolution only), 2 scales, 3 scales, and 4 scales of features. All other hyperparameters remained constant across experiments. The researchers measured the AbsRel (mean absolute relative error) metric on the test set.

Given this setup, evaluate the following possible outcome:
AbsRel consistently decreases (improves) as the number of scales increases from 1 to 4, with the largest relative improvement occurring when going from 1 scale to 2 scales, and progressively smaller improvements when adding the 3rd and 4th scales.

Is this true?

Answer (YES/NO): NO